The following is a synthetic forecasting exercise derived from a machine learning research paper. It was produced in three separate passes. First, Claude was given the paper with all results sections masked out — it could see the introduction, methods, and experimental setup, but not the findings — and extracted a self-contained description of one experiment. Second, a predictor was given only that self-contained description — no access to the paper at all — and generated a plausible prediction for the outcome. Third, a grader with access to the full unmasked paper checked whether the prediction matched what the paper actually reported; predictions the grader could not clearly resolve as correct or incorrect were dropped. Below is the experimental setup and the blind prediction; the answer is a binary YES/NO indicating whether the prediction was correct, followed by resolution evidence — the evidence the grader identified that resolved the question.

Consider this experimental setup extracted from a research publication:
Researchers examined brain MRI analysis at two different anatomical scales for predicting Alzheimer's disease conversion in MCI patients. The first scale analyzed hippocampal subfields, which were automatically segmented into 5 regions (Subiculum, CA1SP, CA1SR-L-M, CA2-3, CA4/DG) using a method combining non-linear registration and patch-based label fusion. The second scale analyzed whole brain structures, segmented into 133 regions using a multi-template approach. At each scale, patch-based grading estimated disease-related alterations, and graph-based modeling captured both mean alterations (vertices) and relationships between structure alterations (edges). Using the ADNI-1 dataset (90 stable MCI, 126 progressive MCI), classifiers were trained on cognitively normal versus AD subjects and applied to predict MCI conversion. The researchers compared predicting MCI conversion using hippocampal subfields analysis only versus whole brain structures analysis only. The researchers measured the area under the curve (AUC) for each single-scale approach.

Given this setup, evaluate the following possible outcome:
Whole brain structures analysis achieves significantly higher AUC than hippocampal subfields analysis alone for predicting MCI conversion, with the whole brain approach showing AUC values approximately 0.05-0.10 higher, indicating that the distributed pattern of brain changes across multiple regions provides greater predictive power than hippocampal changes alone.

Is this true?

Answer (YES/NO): NO